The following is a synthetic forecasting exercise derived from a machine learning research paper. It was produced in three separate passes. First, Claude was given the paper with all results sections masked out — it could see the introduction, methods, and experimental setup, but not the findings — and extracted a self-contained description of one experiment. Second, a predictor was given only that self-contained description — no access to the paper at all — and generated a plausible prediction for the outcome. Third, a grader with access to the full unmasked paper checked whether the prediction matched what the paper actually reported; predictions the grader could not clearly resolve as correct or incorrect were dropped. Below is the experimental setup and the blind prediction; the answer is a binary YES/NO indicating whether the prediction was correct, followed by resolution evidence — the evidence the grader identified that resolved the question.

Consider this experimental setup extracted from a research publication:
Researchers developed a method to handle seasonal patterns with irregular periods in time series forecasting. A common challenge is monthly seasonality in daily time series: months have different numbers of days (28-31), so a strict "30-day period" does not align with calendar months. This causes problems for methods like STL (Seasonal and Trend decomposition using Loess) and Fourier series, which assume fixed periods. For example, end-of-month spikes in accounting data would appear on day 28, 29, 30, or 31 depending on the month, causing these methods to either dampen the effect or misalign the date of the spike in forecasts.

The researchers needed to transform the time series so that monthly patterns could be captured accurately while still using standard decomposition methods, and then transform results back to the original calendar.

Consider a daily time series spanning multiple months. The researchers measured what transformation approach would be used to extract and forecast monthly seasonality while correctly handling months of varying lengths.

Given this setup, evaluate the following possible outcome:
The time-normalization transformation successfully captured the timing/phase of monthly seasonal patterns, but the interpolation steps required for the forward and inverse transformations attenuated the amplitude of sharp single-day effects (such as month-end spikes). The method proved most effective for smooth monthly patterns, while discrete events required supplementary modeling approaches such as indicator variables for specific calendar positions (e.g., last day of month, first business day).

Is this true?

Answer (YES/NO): NO